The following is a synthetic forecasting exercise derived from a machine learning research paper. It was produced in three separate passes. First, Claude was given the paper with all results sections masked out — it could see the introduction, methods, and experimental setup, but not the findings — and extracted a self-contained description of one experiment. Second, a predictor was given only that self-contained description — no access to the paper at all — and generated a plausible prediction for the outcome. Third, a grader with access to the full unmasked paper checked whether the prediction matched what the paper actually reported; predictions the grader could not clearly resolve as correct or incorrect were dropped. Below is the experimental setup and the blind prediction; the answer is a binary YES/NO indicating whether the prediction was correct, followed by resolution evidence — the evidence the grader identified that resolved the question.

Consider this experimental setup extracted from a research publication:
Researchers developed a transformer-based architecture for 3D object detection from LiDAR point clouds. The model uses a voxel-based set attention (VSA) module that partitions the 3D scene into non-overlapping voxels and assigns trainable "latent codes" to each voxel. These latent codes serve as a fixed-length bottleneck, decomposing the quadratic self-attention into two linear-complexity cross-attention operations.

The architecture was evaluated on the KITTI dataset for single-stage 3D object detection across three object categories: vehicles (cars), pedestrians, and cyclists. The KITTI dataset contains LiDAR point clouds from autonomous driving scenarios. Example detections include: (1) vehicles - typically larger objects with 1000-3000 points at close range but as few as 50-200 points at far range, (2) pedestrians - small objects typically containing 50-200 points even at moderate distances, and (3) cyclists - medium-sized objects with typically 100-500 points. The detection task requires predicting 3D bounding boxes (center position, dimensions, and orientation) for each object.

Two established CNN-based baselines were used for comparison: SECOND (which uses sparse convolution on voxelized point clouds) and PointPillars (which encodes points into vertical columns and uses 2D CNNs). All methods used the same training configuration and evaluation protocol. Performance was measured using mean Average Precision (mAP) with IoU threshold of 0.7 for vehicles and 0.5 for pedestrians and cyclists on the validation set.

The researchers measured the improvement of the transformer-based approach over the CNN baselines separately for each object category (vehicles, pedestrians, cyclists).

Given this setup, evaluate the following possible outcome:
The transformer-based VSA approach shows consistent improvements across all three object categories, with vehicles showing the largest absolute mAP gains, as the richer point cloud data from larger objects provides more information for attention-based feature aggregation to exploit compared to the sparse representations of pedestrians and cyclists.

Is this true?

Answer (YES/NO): NO